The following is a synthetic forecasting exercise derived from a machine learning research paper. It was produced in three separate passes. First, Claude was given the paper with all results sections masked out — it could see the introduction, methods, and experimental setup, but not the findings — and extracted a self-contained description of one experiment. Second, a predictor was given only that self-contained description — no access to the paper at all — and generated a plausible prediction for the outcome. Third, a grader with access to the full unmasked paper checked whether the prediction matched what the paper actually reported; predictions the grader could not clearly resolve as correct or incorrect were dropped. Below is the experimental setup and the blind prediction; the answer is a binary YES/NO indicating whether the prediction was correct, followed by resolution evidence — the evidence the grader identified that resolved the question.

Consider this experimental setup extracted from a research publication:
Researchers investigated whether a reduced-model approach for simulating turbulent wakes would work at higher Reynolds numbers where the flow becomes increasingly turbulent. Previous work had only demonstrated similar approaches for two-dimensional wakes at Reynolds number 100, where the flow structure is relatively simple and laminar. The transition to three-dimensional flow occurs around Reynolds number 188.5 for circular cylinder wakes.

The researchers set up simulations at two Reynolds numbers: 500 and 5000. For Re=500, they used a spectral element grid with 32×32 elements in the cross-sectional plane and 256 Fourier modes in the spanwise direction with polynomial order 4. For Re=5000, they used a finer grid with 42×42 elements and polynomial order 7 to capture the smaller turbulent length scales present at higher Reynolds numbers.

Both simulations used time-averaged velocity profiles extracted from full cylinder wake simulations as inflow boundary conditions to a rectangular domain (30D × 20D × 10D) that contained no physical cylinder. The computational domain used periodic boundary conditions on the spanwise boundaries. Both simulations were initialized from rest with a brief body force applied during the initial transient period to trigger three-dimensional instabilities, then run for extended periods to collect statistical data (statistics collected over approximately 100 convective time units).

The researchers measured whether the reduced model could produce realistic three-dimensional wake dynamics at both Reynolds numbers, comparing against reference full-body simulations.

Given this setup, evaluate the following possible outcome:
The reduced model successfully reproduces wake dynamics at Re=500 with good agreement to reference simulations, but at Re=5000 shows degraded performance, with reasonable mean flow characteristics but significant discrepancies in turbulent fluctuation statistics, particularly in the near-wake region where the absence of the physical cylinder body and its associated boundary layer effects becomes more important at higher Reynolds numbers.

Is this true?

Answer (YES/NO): NO